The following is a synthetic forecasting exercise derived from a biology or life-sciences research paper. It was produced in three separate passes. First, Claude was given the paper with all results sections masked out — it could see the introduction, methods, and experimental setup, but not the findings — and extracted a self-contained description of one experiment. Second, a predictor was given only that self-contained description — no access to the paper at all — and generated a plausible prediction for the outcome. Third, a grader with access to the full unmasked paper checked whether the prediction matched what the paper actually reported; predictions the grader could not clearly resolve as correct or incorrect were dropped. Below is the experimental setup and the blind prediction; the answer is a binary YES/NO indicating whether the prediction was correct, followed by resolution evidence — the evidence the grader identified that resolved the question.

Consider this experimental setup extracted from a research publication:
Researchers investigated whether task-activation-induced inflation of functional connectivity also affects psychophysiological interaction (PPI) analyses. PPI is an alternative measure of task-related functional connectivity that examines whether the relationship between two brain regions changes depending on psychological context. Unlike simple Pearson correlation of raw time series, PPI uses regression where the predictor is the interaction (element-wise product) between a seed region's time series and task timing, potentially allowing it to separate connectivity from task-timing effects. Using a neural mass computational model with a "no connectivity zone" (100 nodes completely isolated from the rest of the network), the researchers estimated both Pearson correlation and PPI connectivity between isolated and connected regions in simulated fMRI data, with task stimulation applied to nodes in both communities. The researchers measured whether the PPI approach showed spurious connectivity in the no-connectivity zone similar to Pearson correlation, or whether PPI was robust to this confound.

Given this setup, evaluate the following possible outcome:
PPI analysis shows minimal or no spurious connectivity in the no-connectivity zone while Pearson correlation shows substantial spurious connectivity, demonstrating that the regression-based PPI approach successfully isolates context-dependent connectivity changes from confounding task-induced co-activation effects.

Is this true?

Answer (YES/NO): NO